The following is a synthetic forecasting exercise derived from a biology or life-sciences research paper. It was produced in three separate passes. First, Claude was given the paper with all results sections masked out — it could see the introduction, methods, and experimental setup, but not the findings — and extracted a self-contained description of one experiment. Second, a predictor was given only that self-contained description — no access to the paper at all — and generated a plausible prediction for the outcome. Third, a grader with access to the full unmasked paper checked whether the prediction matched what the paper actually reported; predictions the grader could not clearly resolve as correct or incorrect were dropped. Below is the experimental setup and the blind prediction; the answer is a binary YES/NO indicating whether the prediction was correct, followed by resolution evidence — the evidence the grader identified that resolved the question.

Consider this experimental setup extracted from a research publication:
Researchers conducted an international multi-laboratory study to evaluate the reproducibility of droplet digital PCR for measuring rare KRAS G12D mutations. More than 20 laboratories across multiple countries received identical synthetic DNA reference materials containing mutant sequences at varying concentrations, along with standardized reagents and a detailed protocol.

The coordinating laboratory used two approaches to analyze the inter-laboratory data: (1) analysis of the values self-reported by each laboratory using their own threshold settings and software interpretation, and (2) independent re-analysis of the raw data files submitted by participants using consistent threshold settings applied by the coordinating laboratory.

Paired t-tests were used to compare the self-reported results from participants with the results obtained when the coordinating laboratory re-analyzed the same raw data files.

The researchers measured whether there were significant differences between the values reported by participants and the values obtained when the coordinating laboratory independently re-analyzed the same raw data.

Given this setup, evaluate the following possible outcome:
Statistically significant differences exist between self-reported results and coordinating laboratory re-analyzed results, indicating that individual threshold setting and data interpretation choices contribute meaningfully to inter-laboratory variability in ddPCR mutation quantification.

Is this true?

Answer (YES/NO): YES